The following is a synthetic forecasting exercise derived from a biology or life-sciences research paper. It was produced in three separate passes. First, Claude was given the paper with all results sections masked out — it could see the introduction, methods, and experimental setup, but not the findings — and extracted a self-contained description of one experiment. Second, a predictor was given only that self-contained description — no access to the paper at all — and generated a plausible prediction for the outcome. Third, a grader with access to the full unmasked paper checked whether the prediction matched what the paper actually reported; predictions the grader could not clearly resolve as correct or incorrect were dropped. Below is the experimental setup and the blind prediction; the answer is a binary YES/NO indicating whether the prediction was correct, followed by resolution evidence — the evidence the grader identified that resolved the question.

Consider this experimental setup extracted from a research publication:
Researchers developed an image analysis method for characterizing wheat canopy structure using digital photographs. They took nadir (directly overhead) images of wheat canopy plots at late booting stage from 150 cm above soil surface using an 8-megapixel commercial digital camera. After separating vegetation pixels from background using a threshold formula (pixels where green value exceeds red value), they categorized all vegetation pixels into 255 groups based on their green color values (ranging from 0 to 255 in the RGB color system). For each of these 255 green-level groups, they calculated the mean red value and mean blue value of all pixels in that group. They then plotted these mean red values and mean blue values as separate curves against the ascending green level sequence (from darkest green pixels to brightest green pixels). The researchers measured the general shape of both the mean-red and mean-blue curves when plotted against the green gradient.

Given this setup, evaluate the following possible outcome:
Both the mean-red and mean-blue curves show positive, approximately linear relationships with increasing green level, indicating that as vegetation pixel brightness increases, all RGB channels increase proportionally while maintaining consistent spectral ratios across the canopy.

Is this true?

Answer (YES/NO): NO